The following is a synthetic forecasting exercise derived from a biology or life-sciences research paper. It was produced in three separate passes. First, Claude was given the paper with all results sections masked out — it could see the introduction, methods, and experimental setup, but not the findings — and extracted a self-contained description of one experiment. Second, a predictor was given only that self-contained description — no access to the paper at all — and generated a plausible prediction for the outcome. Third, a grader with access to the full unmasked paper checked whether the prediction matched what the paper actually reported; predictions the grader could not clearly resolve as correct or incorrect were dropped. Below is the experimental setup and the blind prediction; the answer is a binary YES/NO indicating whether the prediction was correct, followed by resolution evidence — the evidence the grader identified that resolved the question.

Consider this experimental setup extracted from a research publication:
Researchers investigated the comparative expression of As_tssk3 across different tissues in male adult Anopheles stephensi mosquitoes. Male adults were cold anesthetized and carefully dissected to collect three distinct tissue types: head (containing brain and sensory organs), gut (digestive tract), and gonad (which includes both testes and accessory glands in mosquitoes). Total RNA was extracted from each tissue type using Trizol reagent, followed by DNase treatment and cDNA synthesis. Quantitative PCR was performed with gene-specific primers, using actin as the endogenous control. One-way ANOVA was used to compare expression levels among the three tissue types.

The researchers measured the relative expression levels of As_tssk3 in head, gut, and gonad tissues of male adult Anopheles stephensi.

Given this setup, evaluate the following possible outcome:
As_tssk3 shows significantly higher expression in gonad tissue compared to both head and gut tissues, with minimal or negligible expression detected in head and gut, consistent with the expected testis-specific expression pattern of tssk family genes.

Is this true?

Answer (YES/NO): NO